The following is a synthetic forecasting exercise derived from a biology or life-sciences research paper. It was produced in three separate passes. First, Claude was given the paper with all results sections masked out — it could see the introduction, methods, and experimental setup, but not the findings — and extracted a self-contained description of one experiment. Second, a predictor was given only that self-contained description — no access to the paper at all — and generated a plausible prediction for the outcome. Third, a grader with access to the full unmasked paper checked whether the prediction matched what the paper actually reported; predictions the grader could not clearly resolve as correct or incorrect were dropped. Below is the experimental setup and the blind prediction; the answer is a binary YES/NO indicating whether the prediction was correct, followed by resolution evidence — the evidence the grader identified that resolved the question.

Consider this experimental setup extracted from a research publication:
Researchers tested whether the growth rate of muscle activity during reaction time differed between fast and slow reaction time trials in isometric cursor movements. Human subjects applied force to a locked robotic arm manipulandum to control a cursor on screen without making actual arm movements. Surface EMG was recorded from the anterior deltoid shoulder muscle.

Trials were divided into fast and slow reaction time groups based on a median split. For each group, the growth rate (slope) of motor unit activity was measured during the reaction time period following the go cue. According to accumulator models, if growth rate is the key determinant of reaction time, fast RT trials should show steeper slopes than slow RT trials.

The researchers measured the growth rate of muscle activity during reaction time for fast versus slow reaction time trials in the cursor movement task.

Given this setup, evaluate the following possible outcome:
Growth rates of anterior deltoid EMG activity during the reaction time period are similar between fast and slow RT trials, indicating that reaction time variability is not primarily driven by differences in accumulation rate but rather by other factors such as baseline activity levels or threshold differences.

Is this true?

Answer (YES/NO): YES